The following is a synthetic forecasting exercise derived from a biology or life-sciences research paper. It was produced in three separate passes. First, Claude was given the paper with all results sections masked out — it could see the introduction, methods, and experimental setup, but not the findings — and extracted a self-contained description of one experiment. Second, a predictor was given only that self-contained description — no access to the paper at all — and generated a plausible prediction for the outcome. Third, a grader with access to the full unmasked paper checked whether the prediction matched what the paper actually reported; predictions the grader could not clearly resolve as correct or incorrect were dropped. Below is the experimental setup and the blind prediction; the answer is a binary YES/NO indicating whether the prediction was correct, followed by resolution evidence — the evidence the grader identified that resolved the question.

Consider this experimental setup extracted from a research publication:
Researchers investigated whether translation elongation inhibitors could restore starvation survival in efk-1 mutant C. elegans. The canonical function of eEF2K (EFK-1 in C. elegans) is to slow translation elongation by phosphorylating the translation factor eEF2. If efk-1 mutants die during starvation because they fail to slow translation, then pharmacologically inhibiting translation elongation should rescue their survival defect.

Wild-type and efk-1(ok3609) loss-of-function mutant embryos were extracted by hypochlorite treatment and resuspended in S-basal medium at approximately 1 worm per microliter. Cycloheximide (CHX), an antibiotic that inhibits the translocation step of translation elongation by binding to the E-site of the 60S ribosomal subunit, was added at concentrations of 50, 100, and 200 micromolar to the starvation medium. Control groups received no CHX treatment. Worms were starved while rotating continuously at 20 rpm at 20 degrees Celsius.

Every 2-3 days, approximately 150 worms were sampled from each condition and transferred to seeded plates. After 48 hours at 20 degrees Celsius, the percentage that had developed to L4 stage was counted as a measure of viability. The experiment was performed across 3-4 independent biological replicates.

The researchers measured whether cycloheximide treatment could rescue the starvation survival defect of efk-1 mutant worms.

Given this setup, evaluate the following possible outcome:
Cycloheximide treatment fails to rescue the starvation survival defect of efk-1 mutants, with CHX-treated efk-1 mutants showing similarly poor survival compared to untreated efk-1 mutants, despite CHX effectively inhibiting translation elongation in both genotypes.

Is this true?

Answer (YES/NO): YES